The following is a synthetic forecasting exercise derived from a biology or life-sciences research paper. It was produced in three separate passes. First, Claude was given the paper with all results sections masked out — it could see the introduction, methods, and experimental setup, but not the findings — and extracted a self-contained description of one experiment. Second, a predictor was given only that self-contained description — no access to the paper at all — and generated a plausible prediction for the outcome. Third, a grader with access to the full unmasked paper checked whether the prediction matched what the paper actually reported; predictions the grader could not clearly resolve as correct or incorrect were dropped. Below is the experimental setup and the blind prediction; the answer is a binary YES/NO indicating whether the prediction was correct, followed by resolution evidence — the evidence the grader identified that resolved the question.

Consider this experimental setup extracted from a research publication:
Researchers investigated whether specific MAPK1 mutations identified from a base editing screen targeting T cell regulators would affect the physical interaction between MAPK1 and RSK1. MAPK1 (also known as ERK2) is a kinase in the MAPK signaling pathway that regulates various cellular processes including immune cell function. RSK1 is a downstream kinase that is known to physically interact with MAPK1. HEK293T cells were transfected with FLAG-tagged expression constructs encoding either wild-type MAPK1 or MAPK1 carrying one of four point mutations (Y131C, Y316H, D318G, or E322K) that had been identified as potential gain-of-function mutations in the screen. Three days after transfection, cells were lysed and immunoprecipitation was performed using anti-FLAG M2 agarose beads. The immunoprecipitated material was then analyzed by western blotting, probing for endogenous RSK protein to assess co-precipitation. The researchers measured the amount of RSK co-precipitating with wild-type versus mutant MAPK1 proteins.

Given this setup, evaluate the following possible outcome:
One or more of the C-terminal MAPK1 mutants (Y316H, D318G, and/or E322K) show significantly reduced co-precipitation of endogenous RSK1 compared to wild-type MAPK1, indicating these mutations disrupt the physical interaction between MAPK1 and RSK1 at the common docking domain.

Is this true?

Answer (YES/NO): YES